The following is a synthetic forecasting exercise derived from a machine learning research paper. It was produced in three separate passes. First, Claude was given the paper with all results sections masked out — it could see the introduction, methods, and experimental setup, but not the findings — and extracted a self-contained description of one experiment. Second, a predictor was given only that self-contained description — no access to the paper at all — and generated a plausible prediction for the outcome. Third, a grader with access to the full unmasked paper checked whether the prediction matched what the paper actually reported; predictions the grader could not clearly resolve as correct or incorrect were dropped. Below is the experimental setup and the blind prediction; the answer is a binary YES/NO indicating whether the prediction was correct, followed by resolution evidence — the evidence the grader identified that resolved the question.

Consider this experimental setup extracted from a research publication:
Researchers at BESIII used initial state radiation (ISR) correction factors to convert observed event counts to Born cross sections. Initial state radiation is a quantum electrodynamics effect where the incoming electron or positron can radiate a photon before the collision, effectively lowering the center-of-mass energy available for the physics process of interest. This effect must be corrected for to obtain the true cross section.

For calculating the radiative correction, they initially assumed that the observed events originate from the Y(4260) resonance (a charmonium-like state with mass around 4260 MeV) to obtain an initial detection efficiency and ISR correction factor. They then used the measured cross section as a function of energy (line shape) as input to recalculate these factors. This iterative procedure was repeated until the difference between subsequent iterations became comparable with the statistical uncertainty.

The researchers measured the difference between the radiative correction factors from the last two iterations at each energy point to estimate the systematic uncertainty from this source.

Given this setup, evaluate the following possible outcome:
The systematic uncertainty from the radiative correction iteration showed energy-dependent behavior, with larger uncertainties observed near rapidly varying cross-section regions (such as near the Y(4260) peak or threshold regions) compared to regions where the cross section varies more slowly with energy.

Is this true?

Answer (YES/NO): NO